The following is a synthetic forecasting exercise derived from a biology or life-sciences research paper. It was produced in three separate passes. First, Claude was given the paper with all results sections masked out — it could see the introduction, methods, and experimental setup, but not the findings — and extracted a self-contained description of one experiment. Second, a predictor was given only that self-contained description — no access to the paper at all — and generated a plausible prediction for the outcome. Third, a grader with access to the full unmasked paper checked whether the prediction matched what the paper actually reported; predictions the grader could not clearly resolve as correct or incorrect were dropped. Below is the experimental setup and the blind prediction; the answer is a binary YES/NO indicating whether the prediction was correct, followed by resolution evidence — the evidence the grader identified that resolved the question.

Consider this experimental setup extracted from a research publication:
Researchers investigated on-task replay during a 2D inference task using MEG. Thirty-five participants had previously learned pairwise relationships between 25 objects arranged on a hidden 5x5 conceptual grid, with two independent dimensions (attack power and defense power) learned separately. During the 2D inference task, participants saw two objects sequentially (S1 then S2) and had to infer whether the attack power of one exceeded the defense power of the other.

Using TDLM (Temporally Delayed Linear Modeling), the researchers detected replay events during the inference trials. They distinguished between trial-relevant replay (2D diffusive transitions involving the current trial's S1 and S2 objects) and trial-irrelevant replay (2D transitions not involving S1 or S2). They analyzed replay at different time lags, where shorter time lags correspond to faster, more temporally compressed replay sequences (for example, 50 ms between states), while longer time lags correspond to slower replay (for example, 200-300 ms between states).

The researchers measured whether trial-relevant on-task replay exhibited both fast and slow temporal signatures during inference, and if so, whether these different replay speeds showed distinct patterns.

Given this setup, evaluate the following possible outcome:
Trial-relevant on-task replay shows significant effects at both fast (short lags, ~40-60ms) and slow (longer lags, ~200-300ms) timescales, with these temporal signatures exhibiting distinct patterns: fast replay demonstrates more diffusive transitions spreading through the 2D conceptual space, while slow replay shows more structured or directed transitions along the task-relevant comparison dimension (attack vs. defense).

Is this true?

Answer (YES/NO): NO